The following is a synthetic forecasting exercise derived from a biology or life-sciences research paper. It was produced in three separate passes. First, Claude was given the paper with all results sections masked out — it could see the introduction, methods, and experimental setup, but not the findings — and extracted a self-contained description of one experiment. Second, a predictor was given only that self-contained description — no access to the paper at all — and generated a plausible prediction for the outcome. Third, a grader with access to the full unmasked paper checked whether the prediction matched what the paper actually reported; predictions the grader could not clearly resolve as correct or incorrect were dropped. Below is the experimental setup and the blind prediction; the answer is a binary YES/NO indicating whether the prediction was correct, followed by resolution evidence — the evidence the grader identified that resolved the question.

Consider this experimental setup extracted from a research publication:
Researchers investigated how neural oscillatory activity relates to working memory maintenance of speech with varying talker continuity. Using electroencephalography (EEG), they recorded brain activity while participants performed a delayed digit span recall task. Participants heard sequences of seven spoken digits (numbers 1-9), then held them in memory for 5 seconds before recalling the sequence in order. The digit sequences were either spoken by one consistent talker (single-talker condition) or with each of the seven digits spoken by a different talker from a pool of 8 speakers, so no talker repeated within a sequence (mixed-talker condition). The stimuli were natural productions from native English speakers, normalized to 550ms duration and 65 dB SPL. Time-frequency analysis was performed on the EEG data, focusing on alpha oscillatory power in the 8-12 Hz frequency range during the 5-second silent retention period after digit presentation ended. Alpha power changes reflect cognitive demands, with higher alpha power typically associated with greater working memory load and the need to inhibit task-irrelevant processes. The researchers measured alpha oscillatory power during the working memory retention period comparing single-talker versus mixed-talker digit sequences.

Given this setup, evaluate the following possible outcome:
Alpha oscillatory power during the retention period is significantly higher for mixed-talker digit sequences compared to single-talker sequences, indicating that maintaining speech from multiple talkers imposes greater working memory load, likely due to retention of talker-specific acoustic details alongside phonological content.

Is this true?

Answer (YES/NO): NO